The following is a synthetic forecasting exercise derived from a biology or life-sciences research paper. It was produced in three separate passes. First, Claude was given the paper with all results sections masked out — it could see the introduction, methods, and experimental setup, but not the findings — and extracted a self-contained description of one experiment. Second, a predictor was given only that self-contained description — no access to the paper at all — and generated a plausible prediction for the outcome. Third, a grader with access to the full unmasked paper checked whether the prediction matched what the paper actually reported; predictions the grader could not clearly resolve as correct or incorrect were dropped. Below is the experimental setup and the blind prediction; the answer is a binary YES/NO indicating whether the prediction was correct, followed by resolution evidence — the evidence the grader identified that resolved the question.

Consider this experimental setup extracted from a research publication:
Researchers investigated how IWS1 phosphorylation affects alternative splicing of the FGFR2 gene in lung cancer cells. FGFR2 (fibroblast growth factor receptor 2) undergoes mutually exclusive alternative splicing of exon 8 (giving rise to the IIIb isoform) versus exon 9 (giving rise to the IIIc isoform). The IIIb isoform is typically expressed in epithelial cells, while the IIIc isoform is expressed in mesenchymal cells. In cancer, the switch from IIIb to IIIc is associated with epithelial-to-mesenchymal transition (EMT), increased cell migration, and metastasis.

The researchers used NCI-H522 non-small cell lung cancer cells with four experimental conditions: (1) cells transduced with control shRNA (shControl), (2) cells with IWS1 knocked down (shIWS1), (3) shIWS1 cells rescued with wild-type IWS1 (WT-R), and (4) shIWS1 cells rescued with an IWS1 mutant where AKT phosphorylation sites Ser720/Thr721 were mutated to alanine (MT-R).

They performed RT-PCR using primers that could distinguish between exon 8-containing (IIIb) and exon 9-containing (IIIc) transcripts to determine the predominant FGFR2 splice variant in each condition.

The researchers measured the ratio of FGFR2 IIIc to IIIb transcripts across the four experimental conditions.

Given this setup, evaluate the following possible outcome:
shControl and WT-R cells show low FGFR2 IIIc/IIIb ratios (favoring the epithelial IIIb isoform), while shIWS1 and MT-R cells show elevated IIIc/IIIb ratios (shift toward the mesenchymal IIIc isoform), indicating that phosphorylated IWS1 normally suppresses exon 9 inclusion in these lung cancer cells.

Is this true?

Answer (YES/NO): NO